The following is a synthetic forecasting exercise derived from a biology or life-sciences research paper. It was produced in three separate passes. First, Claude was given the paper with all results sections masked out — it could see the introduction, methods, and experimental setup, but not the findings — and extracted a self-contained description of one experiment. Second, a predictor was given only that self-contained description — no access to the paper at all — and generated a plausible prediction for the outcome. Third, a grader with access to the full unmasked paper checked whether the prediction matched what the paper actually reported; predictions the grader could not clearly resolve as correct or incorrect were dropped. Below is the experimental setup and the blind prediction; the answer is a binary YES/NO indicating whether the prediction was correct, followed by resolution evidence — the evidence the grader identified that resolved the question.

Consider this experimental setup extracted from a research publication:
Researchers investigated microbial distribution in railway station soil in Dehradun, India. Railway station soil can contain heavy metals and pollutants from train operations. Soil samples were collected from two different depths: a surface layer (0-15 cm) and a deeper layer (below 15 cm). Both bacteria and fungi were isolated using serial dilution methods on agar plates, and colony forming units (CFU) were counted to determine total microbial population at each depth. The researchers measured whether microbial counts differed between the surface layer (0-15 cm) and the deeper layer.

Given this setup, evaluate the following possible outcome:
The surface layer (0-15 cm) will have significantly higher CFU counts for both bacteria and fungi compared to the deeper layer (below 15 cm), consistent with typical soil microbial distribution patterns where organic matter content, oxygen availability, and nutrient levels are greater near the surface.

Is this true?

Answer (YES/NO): YES